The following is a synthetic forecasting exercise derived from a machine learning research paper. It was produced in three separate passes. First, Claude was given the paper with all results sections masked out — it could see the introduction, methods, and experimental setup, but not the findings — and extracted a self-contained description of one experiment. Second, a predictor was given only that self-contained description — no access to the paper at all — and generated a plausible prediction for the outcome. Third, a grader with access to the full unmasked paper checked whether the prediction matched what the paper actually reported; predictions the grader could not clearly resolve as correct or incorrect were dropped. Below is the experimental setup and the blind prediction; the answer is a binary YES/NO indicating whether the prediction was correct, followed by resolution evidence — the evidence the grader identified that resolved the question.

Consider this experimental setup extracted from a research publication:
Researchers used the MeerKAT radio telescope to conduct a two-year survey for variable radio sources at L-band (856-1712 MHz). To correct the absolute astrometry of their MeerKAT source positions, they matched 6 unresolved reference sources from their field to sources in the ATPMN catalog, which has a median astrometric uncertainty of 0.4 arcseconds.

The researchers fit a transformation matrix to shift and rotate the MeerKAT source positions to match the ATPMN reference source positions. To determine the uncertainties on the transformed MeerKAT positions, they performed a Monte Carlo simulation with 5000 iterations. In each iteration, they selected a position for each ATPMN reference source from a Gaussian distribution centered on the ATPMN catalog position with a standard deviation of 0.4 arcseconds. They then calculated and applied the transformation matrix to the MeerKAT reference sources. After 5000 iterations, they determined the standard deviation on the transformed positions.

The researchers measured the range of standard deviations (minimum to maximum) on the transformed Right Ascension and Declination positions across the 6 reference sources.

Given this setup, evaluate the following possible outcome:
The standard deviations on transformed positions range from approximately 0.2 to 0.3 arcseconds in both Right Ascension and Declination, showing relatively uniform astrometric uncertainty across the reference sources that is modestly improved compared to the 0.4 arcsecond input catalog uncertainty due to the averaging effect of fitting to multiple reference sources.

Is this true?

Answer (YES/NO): NO